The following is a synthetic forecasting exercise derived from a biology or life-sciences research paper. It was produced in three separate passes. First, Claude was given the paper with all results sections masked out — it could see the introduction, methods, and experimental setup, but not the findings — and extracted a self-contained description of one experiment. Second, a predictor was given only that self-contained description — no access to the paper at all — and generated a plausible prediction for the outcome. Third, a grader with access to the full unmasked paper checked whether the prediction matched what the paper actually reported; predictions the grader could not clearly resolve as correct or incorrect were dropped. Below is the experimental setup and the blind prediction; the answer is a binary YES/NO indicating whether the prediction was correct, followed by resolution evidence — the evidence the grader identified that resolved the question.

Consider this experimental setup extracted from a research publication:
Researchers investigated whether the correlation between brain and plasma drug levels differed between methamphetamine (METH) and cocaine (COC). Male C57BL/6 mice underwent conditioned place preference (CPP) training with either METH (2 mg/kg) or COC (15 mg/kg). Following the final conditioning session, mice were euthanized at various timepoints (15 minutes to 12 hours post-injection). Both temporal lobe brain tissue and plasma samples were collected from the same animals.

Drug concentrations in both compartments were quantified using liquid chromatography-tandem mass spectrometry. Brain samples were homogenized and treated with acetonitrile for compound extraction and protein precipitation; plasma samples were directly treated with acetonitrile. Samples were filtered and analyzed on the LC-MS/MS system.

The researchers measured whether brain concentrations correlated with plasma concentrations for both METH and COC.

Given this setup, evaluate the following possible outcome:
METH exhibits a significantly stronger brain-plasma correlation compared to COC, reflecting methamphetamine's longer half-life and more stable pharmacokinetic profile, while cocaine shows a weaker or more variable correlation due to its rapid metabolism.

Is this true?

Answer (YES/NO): NO